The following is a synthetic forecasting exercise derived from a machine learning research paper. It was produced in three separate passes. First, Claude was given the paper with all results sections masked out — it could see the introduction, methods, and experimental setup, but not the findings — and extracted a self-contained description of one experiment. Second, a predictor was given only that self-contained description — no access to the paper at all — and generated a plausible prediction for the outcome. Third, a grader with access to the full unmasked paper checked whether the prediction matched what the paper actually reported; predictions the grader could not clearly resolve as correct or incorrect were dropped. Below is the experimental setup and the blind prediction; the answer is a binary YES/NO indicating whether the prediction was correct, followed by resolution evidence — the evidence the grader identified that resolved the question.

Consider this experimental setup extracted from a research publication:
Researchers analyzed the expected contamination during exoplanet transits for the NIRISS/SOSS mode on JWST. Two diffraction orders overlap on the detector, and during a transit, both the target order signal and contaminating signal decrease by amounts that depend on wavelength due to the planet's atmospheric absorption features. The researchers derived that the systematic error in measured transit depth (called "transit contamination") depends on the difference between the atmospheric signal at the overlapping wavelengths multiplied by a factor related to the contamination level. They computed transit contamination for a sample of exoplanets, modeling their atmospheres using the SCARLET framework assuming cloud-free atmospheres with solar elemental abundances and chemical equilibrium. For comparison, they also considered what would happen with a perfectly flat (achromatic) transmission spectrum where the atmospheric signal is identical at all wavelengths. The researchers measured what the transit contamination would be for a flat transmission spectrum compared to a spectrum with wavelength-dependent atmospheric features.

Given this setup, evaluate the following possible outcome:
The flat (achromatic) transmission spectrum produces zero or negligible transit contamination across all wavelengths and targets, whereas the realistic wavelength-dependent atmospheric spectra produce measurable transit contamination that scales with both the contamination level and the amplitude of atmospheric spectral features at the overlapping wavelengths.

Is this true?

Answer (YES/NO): YES